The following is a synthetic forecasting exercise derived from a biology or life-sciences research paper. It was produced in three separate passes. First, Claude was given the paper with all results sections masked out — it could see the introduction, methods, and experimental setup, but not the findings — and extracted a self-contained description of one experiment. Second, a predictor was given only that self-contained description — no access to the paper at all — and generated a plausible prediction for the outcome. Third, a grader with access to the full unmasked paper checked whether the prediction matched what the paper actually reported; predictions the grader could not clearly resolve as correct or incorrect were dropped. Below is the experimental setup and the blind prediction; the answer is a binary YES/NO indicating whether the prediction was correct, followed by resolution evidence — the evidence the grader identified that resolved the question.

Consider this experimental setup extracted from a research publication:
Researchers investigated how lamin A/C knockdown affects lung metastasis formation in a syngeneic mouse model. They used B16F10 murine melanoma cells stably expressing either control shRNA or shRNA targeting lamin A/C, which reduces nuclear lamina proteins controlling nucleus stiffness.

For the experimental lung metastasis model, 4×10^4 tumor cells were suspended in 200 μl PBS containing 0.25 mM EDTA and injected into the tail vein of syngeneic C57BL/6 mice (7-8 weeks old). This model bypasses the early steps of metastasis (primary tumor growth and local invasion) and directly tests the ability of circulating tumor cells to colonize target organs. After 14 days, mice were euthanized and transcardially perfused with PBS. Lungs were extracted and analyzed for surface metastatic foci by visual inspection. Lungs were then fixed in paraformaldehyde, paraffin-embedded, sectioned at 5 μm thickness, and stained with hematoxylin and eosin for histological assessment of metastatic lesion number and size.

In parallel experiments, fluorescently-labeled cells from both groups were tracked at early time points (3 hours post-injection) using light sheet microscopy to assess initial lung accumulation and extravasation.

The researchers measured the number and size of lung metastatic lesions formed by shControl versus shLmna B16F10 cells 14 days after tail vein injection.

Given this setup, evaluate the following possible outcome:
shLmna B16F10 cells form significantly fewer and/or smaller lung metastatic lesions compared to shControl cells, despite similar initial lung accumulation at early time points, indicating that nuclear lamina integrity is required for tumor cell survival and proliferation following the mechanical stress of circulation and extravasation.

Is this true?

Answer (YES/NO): YES